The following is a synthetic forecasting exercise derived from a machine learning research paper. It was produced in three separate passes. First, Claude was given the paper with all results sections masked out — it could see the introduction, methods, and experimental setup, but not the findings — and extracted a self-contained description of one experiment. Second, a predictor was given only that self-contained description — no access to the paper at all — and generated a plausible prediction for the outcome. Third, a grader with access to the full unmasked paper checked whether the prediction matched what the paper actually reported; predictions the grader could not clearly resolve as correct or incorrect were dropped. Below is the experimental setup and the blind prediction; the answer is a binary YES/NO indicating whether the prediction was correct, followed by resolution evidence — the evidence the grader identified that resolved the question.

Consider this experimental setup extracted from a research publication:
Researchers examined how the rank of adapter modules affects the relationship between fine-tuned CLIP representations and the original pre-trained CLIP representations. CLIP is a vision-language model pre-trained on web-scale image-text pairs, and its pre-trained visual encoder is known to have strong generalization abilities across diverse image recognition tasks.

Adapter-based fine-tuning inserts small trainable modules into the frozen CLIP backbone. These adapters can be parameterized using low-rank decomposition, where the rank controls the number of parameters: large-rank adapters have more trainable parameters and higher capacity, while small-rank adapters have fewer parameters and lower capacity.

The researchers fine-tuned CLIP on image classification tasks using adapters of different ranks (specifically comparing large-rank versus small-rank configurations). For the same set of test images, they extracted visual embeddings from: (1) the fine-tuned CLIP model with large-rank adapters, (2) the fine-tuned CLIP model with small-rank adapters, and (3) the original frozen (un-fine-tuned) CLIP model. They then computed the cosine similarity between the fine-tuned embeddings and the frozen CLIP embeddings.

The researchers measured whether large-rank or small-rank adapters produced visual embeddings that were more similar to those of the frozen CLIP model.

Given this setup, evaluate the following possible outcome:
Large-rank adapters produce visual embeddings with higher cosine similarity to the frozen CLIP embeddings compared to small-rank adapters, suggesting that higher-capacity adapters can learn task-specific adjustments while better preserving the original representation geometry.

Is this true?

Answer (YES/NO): NO